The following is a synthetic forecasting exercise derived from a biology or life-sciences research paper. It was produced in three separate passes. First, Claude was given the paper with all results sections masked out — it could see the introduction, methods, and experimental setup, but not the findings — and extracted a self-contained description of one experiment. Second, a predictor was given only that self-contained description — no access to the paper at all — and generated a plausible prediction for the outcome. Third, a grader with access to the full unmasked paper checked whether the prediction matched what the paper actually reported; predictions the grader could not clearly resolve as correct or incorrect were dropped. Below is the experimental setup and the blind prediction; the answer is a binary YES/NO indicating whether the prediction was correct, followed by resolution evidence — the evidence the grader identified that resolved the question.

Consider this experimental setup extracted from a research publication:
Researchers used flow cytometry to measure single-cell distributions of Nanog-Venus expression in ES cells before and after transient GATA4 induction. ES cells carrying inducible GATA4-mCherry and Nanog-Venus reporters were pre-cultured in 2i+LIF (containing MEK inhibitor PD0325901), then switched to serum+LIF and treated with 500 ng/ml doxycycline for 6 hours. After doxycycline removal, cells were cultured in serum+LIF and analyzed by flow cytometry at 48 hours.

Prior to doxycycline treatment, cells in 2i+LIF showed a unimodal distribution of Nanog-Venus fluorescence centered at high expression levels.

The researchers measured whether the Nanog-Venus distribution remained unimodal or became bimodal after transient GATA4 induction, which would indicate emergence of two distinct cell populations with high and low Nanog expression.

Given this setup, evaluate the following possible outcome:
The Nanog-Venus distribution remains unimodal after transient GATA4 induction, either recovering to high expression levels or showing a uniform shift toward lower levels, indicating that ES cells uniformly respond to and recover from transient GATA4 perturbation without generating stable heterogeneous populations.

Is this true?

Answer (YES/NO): NO